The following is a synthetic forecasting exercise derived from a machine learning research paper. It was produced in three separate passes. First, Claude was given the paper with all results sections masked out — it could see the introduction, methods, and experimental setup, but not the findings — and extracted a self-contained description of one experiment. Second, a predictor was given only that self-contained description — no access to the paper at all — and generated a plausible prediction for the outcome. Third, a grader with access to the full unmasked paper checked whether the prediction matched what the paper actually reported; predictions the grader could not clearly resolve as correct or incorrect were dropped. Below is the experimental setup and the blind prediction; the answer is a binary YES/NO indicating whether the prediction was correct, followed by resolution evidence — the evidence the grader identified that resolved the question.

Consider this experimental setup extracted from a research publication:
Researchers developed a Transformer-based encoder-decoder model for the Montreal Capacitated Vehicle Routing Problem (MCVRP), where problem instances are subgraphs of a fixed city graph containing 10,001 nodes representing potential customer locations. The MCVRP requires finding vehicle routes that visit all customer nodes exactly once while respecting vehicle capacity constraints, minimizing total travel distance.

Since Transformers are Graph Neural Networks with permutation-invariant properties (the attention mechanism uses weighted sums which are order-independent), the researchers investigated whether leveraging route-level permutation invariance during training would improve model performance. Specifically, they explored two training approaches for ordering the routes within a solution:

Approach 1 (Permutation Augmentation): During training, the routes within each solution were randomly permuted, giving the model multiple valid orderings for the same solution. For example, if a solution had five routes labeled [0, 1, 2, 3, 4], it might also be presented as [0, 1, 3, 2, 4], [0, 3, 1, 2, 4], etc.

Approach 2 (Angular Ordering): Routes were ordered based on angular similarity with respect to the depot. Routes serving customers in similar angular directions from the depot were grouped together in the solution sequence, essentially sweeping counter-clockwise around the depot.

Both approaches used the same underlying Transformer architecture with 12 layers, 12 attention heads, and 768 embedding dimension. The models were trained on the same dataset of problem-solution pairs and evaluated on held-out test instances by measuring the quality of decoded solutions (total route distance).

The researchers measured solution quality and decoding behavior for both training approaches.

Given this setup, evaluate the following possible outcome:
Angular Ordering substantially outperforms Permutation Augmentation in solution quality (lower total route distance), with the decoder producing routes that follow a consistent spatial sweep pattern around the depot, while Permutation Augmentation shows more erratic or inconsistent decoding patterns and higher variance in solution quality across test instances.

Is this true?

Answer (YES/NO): YES